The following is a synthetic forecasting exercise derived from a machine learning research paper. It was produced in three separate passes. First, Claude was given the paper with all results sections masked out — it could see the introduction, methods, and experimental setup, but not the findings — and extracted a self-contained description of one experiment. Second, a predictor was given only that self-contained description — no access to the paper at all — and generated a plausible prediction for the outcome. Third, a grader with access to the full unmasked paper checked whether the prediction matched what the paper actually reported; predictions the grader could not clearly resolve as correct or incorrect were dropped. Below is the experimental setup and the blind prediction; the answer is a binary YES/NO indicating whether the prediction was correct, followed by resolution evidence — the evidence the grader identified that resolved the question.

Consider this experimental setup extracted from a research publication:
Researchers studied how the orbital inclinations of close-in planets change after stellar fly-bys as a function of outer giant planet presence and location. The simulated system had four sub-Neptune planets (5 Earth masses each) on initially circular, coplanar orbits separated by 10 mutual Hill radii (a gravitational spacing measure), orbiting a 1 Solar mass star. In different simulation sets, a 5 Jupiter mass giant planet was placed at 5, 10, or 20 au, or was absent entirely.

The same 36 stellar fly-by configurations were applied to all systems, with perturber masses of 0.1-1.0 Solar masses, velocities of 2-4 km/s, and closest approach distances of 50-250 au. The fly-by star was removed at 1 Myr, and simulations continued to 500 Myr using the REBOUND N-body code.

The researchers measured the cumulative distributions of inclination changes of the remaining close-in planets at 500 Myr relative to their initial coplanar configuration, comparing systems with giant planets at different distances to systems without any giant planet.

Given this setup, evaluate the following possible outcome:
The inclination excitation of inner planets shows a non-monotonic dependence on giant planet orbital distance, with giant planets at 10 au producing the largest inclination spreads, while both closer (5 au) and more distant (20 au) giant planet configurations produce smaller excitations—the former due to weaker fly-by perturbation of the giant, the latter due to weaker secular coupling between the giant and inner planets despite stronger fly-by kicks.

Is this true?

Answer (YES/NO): NO